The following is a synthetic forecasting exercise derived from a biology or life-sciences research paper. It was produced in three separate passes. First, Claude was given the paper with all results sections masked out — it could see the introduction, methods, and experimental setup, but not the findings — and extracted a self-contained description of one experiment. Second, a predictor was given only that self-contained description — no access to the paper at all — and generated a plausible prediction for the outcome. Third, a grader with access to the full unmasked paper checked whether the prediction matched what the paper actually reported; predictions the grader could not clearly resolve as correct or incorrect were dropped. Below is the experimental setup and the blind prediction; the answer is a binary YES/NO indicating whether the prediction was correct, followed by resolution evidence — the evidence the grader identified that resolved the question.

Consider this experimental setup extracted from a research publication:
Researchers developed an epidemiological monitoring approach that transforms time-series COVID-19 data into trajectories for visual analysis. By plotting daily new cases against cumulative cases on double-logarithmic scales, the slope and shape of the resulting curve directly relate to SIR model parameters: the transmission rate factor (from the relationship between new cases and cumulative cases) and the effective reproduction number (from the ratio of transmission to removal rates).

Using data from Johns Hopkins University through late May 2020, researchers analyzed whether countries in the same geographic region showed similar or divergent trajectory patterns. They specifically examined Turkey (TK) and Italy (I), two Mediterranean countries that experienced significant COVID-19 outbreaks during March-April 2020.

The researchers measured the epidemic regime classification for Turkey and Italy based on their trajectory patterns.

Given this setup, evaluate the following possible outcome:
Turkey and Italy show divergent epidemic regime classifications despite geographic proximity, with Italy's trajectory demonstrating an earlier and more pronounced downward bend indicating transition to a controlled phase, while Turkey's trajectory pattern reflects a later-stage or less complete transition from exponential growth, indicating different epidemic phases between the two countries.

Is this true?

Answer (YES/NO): NO